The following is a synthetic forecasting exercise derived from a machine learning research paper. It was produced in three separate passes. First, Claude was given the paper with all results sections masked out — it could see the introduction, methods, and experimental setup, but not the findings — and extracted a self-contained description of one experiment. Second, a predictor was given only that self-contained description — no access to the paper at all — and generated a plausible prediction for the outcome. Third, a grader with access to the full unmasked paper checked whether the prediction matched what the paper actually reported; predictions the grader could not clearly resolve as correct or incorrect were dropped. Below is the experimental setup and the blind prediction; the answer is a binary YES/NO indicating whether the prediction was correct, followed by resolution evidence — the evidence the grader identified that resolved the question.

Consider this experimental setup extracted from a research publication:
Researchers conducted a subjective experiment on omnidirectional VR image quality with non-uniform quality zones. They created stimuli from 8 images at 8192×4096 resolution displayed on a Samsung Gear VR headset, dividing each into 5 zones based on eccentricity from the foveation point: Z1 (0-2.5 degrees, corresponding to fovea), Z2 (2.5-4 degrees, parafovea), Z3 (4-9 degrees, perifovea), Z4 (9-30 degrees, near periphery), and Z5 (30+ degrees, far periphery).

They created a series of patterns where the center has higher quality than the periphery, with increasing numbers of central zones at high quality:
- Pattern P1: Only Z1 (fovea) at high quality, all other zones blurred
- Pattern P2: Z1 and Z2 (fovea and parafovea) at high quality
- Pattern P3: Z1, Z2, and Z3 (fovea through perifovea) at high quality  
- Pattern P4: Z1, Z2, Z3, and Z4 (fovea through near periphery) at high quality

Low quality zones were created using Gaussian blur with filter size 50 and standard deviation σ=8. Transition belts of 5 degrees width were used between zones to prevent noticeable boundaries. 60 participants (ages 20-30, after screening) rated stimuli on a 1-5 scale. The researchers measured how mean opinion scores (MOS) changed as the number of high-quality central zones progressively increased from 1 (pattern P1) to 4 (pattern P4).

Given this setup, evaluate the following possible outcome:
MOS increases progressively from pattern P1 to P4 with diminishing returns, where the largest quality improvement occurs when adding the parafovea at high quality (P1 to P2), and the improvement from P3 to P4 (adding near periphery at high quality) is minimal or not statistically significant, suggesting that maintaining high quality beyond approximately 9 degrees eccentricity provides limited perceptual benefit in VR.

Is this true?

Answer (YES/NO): NO